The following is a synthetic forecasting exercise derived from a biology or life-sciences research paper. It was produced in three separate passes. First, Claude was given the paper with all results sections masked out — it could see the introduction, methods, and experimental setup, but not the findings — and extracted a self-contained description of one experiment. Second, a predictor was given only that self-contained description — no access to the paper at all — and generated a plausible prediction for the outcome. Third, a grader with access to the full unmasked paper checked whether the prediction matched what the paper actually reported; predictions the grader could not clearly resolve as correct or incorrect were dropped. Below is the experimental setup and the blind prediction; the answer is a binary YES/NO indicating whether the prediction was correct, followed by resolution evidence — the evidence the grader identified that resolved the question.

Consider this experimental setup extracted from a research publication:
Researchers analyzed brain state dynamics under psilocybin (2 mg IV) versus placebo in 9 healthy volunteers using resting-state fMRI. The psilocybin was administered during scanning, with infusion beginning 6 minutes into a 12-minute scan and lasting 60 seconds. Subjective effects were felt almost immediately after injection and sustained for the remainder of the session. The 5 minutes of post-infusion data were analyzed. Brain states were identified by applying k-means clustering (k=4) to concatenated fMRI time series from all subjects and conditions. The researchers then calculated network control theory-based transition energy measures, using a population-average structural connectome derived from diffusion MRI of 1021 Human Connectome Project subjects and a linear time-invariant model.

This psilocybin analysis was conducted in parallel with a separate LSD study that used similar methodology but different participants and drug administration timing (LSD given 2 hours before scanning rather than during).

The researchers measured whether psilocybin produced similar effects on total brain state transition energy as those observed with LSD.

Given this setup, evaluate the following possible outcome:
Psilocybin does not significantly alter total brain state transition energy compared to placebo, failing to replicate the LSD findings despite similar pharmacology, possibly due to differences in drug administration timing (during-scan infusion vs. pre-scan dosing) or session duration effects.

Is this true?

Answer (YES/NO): NO